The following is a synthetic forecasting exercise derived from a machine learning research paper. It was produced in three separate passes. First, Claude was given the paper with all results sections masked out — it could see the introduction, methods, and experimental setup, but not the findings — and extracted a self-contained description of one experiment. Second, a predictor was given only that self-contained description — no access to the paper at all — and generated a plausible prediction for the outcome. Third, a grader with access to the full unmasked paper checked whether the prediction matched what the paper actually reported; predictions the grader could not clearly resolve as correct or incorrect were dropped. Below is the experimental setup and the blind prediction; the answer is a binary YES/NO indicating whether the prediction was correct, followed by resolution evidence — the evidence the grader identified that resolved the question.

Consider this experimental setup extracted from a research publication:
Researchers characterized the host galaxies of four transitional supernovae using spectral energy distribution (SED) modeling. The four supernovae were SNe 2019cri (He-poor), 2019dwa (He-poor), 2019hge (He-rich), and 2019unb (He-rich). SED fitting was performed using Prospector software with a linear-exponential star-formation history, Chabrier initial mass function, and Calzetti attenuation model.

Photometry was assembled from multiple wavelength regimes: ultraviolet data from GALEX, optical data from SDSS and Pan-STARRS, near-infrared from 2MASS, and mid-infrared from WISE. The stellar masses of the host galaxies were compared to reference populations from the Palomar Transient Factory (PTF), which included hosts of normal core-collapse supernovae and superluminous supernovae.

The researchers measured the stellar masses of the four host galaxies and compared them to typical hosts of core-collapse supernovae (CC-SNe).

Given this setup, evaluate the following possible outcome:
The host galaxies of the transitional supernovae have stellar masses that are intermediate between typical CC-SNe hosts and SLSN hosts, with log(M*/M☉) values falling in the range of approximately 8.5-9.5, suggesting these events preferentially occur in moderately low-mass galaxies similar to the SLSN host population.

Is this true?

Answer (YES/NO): NO